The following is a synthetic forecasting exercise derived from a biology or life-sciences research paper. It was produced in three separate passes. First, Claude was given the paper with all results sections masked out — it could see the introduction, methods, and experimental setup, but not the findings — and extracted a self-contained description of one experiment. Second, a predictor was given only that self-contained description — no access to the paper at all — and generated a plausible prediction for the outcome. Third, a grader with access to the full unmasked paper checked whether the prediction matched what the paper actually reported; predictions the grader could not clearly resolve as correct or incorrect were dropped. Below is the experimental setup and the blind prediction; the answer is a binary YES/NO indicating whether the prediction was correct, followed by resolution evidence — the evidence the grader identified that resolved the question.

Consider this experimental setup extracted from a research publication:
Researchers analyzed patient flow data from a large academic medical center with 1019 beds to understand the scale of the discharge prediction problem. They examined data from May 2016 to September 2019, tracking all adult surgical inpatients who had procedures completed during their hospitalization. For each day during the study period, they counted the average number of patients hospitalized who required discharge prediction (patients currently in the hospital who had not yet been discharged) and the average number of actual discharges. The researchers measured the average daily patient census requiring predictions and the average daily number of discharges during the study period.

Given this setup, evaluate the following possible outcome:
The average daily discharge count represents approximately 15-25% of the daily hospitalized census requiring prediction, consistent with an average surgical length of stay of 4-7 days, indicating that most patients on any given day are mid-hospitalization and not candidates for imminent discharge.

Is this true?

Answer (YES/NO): YES